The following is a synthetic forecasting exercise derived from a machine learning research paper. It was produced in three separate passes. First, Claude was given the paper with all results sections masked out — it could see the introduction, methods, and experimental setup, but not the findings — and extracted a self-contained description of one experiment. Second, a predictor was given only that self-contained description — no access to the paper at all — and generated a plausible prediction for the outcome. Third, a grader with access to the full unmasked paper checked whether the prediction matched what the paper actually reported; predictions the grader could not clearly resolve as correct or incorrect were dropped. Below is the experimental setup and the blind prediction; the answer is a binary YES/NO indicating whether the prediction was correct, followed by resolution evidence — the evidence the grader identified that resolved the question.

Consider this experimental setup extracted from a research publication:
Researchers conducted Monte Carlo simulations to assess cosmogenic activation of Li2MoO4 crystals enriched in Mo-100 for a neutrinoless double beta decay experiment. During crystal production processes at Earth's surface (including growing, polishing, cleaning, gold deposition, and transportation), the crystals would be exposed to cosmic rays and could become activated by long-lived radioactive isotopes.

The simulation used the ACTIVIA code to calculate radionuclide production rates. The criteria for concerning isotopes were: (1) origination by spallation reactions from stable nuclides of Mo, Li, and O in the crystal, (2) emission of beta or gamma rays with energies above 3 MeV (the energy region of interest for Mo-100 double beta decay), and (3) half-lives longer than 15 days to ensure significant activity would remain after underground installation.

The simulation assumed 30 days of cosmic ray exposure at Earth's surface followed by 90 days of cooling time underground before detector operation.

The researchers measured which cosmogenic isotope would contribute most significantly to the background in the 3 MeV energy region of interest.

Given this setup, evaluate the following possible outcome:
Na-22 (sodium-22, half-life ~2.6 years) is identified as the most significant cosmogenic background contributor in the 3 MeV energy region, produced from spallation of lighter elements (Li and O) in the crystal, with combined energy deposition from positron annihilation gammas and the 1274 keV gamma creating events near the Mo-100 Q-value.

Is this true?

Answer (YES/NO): NO